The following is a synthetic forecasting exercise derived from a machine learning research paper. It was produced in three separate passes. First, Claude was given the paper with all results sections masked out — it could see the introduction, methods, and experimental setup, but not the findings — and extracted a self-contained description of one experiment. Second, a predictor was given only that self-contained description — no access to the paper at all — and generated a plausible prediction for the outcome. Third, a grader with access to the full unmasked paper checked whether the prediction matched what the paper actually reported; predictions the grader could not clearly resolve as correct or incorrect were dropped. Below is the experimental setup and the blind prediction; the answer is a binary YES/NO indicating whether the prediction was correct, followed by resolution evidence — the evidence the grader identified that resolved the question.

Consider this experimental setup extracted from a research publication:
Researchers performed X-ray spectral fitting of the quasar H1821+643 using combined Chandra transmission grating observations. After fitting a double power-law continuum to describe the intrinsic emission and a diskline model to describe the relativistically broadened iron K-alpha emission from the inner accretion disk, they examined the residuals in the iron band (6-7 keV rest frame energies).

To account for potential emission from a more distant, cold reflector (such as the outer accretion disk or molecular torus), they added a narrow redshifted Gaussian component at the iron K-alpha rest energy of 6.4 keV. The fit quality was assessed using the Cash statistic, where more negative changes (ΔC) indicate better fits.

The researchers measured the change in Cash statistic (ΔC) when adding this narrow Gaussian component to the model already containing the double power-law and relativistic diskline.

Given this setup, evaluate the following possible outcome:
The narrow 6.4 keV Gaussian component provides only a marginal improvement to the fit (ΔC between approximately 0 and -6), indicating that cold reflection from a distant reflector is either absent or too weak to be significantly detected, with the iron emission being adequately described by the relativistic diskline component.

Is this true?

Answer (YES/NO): NO